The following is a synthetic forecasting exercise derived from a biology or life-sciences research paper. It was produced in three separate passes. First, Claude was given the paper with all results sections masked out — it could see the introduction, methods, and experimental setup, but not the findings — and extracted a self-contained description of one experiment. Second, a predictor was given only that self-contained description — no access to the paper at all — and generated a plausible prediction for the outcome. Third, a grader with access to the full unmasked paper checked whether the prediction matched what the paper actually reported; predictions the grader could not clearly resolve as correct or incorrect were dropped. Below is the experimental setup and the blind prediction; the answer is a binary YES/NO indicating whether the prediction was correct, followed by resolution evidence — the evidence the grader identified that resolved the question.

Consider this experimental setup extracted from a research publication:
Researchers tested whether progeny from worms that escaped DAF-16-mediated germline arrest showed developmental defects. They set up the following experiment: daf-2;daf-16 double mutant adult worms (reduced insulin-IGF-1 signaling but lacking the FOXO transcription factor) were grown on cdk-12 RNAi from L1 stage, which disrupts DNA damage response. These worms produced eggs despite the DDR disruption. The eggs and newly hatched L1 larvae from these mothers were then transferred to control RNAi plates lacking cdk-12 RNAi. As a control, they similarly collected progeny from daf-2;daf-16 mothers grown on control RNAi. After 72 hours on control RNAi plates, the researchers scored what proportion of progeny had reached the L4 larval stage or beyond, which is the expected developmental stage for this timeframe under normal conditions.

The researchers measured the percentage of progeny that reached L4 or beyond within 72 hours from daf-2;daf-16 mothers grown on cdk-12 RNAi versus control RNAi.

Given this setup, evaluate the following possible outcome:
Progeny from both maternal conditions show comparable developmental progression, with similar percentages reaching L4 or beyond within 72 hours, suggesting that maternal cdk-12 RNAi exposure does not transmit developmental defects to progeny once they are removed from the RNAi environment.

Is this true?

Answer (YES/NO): NO